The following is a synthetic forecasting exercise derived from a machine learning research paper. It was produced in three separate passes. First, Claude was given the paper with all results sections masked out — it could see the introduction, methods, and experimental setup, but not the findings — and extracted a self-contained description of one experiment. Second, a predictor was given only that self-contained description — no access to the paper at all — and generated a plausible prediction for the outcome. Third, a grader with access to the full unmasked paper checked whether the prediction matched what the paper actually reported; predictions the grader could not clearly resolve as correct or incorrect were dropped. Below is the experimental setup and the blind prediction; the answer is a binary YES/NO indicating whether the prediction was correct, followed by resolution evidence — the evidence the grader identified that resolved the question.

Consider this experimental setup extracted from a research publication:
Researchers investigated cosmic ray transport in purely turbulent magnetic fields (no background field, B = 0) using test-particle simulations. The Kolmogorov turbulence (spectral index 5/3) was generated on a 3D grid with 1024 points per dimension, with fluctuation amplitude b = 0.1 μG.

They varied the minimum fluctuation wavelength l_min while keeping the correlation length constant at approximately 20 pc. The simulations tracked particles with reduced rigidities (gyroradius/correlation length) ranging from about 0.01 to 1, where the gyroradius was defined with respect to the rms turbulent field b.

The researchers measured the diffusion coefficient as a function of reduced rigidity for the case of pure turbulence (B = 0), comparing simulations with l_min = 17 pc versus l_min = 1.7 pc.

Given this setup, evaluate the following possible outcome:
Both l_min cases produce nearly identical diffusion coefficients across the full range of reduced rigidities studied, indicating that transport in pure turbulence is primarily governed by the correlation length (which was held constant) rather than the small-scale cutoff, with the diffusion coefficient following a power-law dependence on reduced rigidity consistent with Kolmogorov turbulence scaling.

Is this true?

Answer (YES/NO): NO